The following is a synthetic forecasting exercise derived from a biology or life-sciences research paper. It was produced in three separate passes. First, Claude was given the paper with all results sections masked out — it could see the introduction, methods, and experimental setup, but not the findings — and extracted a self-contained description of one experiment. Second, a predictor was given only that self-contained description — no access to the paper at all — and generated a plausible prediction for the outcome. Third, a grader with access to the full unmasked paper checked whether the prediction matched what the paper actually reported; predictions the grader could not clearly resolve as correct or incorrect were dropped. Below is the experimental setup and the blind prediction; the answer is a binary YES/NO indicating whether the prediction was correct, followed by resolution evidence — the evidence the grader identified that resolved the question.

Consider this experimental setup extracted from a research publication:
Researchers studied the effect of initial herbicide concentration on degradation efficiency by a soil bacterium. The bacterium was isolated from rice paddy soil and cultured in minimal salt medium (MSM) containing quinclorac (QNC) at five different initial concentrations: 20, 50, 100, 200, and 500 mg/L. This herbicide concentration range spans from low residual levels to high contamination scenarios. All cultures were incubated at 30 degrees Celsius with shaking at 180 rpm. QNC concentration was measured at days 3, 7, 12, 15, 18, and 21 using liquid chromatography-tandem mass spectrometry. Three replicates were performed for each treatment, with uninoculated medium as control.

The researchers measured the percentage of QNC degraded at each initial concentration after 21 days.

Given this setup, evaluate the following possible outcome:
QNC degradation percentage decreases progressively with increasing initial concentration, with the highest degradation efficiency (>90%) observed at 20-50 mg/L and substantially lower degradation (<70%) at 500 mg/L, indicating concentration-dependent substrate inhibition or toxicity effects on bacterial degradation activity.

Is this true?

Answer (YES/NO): NO